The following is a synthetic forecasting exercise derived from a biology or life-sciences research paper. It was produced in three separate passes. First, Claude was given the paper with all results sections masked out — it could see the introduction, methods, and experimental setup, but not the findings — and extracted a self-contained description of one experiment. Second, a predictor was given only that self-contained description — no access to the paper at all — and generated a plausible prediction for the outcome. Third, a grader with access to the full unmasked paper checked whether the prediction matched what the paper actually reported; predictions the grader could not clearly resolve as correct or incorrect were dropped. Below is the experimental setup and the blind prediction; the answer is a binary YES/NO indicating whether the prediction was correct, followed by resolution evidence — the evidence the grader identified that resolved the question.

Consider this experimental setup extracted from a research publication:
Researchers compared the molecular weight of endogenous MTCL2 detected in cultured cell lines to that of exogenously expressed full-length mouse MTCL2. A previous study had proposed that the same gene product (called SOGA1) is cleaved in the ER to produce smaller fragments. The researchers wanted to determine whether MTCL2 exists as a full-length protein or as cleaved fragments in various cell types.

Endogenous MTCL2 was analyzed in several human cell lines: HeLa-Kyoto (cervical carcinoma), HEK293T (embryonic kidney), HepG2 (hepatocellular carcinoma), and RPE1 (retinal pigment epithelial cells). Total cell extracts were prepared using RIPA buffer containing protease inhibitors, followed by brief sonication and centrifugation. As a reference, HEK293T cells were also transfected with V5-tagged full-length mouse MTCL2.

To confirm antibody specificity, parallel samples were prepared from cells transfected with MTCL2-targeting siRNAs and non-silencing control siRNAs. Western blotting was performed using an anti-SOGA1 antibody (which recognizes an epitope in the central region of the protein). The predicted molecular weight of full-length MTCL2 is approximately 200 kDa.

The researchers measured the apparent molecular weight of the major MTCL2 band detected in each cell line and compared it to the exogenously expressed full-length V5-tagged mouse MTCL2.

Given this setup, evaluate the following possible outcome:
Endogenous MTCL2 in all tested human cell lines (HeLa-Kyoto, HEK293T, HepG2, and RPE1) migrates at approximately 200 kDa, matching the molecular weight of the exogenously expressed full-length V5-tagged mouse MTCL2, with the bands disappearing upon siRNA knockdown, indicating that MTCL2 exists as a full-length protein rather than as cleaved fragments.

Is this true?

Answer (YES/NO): YES